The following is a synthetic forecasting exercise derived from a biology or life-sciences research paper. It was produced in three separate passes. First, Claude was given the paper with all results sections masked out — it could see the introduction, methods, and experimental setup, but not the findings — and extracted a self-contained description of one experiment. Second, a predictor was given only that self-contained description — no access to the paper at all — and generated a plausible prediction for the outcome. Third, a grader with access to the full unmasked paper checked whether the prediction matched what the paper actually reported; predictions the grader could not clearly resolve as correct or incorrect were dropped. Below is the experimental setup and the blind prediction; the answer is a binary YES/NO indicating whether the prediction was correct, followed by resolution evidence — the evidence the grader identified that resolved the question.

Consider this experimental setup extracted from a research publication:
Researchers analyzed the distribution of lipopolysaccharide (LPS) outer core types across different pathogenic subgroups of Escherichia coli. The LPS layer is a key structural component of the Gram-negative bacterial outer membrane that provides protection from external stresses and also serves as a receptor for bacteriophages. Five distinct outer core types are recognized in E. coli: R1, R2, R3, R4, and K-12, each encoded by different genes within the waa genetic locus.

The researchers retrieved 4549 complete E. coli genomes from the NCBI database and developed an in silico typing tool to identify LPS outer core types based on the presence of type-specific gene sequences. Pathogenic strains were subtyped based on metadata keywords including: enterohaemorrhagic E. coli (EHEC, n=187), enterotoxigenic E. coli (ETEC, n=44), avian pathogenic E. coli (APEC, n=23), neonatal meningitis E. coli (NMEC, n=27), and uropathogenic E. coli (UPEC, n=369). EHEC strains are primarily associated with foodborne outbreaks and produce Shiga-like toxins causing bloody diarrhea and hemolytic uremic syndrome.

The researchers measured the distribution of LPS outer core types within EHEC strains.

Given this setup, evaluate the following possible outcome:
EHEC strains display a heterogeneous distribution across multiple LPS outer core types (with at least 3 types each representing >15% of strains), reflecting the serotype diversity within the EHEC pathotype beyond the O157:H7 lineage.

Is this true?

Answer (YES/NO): NO